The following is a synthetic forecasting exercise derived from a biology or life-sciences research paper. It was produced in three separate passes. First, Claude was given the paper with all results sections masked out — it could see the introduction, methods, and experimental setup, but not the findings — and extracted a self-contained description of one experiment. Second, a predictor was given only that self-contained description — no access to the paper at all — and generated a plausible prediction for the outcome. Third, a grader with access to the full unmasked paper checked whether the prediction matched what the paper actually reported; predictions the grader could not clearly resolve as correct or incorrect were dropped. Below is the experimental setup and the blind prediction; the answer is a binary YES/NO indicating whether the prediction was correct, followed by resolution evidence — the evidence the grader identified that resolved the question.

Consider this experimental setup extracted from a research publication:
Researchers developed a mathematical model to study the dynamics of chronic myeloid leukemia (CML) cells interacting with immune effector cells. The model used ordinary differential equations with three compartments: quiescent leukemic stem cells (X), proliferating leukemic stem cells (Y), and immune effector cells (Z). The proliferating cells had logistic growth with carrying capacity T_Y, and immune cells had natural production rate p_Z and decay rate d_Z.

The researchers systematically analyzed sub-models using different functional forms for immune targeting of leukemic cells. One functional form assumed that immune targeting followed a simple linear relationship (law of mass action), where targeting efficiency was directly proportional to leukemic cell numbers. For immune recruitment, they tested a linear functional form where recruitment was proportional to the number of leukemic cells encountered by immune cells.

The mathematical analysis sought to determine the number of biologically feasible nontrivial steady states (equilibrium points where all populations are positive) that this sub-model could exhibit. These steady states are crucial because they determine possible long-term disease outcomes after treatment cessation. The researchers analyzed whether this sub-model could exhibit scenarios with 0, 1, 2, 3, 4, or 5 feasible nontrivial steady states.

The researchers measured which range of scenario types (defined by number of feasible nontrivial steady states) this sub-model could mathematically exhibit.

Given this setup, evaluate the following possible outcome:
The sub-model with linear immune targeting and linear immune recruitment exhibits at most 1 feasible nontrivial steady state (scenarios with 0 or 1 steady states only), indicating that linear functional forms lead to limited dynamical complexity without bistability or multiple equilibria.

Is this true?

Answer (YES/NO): YES